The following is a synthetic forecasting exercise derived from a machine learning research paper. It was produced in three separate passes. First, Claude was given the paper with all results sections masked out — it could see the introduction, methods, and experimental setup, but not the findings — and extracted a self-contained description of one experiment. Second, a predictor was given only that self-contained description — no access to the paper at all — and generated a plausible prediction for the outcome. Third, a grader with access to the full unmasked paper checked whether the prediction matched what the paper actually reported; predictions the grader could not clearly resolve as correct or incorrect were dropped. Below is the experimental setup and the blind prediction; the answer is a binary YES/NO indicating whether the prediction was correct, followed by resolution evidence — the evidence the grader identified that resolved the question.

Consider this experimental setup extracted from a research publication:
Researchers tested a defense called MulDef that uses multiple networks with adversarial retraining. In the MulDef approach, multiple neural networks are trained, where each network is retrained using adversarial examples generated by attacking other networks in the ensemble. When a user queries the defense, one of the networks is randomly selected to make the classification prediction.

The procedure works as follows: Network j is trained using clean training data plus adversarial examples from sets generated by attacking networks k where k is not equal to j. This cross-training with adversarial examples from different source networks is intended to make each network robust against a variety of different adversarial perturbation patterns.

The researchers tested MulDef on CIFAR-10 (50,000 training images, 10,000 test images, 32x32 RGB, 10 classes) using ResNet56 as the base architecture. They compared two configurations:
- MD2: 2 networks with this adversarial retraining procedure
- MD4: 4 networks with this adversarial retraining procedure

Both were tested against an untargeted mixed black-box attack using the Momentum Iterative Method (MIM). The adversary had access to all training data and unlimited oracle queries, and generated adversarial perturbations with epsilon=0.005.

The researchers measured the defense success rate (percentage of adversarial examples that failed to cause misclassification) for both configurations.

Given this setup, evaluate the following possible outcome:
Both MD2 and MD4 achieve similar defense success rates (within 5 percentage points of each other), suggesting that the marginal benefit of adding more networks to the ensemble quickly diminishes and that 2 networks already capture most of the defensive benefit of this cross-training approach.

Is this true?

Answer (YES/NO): YES